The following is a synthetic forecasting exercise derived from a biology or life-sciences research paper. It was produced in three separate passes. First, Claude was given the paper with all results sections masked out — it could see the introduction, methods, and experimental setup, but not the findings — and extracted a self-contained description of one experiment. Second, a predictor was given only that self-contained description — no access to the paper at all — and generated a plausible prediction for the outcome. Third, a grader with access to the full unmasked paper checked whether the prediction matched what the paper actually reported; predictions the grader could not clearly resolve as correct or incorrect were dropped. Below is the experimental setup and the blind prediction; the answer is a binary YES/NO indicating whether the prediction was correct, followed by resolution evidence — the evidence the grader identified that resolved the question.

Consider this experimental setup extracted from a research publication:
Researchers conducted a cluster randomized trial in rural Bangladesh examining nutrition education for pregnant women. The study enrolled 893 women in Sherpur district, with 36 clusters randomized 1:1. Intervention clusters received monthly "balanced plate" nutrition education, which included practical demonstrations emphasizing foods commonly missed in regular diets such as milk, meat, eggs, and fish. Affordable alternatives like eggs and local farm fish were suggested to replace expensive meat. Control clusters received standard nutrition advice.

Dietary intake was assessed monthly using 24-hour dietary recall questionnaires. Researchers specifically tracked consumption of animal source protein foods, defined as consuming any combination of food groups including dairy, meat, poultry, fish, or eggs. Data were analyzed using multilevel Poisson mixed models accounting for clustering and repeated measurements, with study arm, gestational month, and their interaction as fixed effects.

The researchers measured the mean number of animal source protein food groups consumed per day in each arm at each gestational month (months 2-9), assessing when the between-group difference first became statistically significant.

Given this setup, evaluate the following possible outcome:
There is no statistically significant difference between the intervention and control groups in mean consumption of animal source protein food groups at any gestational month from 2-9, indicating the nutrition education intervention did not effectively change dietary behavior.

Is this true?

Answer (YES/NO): NO